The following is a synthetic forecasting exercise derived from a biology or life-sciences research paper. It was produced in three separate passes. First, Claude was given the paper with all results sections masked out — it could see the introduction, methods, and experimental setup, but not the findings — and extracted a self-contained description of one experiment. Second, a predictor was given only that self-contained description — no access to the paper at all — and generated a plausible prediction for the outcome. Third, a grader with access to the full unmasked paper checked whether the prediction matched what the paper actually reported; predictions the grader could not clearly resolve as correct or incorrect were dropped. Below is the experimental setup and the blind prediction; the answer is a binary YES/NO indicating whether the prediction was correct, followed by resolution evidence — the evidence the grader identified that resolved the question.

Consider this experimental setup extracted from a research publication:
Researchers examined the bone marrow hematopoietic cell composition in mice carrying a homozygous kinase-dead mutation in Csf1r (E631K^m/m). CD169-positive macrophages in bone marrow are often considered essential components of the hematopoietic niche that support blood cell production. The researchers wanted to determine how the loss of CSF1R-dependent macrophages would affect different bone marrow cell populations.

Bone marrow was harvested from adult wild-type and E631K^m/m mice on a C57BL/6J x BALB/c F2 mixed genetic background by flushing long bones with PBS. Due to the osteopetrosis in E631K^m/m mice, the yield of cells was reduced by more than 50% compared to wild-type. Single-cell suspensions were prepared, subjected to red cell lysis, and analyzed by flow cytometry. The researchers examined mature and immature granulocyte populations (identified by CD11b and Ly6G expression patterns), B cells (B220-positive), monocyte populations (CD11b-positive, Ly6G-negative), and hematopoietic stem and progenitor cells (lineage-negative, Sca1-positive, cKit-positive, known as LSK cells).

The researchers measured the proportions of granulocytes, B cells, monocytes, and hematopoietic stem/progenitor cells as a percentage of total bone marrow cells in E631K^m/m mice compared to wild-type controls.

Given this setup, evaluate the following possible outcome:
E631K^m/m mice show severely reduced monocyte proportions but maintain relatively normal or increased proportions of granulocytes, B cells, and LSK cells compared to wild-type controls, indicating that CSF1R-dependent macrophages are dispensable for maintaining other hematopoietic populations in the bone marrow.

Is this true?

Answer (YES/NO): NO